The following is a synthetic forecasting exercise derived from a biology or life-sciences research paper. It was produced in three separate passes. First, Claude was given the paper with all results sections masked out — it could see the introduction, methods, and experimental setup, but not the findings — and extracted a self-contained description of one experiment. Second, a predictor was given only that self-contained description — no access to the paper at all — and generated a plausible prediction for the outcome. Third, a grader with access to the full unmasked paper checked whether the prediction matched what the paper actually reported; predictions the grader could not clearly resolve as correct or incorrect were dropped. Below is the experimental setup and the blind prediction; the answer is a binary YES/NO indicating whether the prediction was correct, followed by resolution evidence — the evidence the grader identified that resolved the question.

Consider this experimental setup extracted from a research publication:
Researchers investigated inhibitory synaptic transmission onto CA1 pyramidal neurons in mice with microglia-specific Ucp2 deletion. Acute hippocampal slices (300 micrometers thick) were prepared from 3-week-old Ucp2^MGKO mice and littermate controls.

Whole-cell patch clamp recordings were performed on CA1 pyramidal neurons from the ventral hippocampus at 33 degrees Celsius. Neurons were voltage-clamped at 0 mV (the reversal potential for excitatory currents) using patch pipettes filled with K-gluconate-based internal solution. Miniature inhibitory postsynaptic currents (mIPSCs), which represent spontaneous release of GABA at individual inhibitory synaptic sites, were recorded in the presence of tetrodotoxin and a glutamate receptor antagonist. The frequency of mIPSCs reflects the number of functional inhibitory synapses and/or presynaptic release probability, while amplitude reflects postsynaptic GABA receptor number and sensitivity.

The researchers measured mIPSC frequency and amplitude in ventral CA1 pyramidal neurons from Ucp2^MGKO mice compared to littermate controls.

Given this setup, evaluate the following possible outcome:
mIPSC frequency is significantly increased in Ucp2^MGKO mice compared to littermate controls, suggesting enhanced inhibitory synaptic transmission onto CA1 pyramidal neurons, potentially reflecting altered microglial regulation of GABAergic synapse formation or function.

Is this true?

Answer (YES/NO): YES